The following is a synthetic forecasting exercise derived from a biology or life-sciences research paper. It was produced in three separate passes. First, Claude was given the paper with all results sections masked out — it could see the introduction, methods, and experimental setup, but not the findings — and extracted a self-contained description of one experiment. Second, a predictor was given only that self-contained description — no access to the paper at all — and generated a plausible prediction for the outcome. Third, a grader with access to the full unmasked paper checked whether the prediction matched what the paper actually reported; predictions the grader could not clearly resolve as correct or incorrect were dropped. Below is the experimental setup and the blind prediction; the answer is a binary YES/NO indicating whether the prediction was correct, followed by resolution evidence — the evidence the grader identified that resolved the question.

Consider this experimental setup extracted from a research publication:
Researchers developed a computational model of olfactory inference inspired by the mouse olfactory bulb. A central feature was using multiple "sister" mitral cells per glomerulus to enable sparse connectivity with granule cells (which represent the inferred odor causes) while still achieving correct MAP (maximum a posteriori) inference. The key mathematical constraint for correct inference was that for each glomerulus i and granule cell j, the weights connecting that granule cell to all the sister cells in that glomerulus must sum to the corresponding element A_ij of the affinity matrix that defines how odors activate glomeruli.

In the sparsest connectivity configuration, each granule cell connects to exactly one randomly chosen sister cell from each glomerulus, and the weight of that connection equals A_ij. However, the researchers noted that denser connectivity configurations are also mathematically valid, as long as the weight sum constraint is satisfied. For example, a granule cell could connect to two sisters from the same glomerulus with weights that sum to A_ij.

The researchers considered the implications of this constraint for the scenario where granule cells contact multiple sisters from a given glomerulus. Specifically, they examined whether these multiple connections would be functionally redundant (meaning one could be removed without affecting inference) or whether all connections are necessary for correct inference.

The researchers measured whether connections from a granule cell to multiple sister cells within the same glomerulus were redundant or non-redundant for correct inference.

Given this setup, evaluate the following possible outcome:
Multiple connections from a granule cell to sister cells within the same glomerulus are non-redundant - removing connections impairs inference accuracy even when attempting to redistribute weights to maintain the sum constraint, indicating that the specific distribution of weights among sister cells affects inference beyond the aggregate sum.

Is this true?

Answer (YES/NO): NO